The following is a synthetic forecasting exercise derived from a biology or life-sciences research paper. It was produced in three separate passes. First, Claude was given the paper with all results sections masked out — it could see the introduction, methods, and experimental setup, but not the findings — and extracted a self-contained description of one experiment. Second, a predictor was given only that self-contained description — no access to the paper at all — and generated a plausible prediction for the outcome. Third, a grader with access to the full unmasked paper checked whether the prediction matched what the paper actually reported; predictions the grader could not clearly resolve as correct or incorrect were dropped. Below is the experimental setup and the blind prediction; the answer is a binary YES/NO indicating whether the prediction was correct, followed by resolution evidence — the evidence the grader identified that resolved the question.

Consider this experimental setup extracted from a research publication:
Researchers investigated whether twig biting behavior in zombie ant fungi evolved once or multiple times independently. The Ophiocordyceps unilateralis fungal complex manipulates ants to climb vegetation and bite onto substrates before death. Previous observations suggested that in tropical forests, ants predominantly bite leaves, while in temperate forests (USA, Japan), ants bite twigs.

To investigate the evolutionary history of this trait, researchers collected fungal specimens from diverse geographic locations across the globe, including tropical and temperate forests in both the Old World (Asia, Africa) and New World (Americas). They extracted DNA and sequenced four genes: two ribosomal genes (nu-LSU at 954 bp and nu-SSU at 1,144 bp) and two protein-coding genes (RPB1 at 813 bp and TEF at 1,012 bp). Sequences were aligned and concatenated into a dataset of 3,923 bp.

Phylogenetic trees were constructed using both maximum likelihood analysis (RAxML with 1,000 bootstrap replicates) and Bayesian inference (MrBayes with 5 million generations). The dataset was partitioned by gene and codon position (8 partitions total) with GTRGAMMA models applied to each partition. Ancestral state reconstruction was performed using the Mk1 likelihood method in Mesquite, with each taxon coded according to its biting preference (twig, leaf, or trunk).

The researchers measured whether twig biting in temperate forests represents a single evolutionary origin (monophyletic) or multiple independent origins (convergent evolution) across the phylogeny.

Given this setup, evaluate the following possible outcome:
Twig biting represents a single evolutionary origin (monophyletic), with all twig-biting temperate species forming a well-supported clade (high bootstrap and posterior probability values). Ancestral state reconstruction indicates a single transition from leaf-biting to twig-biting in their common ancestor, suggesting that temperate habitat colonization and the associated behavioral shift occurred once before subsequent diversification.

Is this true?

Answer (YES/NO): NO